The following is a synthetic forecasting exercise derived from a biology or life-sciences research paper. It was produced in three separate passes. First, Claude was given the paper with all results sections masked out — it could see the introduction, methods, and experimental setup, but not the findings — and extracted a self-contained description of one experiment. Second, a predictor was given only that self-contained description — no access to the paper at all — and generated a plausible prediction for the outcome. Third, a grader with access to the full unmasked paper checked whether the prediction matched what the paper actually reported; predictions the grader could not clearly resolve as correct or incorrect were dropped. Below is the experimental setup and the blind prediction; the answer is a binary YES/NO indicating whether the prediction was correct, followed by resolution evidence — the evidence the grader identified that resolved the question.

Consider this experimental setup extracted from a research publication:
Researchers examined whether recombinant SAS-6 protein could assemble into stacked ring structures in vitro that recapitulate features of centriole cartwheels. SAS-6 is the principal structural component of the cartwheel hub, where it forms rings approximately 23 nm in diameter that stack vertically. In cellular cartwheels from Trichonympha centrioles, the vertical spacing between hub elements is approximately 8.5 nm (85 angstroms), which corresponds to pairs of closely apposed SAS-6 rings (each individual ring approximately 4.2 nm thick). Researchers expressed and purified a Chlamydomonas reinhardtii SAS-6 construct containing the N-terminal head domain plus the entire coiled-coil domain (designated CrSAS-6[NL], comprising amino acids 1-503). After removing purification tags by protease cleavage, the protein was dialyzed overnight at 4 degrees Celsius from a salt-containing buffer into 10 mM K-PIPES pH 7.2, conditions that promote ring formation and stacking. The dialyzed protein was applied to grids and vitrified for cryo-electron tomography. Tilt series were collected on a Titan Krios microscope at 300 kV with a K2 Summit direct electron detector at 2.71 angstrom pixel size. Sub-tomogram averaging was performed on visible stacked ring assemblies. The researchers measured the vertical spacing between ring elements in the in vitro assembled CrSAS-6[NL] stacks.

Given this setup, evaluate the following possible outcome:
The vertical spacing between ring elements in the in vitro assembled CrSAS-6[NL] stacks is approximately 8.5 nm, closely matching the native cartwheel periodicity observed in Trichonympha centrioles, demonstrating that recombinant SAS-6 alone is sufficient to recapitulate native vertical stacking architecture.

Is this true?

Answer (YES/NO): NO